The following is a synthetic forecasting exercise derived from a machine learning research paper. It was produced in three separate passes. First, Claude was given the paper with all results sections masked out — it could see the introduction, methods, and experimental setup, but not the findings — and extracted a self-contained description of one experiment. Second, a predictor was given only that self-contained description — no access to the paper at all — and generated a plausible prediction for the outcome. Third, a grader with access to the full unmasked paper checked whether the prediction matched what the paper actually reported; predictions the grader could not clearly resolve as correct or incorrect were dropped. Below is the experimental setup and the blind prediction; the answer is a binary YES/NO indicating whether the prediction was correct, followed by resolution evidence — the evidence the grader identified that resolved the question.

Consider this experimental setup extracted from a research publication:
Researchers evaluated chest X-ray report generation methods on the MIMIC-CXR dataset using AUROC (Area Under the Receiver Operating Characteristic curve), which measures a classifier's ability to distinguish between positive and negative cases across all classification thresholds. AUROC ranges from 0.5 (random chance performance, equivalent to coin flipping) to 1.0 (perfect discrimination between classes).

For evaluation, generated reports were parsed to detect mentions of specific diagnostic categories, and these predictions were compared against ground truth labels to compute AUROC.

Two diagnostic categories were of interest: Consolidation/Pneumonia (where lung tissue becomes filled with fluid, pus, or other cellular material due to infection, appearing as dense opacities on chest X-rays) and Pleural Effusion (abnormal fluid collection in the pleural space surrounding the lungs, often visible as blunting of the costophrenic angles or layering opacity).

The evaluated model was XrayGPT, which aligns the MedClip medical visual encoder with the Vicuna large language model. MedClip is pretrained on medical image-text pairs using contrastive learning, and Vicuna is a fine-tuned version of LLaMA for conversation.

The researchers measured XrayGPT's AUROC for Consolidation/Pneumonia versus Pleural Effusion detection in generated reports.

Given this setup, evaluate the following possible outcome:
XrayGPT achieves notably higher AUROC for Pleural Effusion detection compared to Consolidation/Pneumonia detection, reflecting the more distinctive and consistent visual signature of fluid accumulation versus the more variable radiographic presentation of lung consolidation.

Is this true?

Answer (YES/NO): YES